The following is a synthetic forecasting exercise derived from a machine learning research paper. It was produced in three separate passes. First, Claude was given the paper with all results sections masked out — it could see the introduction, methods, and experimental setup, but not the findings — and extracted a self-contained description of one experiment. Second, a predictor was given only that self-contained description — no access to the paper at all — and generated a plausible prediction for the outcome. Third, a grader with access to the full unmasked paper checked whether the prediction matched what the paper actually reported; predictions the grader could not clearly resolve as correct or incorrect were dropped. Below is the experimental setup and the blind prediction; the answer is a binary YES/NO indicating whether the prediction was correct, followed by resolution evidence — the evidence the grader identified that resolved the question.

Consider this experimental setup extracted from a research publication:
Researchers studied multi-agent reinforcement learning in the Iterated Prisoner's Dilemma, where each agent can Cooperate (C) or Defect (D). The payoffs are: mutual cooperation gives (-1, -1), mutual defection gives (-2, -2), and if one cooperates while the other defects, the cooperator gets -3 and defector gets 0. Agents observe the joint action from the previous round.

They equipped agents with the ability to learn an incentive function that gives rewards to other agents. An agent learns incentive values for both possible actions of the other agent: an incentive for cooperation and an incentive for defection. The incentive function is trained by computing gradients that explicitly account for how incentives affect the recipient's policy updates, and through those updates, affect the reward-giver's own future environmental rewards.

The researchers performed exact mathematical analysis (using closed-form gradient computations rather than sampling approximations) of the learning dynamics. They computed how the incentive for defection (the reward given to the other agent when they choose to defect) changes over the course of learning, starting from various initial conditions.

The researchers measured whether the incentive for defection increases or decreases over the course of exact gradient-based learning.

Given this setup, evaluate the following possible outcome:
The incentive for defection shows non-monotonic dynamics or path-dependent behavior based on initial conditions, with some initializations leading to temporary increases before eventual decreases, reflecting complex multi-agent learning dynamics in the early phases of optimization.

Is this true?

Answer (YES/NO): NO